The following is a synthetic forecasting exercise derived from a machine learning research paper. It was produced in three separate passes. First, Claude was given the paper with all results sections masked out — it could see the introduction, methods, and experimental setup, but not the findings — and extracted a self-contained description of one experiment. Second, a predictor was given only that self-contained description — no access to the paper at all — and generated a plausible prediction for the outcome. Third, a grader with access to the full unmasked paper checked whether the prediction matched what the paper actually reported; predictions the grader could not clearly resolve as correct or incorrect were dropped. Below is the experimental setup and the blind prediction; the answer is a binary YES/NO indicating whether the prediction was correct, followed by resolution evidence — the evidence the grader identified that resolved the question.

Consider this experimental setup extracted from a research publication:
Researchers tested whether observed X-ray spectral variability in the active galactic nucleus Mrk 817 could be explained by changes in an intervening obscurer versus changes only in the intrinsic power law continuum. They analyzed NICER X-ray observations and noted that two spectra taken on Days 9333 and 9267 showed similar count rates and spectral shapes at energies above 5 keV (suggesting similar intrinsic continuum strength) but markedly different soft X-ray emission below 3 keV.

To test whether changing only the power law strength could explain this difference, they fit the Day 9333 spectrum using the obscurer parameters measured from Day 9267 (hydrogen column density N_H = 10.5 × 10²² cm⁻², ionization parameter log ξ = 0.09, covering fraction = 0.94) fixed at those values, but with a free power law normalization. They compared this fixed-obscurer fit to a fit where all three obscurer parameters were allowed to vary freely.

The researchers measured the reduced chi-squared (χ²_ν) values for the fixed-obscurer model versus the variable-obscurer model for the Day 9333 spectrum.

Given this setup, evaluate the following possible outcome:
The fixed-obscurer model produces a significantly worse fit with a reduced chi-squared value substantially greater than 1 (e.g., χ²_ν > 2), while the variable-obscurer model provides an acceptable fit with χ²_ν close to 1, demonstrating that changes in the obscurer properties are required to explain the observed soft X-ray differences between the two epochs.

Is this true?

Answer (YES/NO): YES